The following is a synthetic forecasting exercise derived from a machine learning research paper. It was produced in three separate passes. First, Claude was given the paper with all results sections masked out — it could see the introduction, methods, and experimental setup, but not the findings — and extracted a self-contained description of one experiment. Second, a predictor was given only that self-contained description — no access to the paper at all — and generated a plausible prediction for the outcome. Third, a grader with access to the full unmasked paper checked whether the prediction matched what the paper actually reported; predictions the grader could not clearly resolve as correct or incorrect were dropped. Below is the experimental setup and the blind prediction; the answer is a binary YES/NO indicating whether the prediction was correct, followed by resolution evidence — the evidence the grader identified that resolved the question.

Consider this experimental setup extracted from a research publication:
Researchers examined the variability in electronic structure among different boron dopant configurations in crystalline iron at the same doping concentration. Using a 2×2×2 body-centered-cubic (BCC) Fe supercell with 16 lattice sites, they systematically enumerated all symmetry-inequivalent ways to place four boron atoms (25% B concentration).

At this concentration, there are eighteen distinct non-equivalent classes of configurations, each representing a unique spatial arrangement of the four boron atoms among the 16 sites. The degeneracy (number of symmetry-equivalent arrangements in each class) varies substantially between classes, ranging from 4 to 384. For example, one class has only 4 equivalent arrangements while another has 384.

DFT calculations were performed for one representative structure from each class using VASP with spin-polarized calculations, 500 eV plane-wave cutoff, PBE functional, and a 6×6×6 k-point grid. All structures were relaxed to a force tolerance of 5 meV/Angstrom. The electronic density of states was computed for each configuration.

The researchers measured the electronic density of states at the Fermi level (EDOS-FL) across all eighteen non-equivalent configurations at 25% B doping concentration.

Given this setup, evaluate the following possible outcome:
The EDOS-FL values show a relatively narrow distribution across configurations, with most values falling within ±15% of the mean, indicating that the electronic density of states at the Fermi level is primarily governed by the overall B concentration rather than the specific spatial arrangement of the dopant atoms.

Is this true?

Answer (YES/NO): NO